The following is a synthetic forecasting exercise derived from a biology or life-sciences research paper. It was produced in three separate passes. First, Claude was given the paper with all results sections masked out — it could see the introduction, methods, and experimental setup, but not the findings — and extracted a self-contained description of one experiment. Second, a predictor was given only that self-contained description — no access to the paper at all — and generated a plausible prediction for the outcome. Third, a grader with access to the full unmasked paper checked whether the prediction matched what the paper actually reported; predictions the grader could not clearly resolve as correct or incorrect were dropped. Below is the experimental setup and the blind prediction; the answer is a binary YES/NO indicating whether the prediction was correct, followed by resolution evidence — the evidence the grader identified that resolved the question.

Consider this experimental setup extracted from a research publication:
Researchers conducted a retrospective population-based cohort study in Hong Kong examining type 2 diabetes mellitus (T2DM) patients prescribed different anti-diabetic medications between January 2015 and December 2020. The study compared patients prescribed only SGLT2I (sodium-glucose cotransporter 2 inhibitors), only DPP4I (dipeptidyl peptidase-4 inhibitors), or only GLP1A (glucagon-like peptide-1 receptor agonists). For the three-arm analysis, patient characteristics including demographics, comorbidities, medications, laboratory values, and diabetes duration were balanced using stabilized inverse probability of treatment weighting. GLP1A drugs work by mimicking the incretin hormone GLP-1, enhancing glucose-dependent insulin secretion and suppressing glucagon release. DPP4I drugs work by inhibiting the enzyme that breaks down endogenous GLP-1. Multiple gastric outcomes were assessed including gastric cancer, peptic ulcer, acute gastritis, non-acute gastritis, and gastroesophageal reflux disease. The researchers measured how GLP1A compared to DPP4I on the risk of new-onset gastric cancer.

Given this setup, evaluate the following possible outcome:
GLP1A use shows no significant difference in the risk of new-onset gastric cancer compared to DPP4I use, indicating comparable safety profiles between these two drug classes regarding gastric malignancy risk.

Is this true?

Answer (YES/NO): YES